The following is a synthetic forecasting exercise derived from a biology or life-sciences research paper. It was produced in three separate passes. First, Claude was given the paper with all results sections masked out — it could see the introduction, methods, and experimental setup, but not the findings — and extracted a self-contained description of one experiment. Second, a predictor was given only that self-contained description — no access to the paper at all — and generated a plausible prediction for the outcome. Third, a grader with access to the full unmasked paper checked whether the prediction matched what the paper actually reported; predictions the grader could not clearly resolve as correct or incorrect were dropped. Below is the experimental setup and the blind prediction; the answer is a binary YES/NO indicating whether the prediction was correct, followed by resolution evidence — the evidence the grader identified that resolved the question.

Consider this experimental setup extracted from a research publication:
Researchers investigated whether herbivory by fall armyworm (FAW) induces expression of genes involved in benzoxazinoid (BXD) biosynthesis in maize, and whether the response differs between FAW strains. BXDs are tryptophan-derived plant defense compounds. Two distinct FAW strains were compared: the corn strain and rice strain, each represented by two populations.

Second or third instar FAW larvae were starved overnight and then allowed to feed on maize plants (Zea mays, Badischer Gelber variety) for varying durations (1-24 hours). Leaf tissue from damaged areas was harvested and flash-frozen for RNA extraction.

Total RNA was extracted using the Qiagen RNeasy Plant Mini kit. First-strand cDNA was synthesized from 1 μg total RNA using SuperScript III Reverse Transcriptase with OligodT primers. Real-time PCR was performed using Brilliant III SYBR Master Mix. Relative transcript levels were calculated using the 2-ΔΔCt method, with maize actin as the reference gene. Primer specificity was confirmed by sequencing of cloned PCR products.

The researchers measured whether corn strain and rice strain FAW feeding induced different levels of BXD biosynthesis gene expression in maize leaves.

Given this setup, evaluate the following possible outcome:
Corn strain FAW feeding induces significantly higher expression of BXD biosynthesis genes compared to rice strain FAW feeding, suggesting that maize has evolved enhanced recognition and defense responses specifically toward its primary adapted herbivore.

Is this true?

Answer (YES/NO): NO